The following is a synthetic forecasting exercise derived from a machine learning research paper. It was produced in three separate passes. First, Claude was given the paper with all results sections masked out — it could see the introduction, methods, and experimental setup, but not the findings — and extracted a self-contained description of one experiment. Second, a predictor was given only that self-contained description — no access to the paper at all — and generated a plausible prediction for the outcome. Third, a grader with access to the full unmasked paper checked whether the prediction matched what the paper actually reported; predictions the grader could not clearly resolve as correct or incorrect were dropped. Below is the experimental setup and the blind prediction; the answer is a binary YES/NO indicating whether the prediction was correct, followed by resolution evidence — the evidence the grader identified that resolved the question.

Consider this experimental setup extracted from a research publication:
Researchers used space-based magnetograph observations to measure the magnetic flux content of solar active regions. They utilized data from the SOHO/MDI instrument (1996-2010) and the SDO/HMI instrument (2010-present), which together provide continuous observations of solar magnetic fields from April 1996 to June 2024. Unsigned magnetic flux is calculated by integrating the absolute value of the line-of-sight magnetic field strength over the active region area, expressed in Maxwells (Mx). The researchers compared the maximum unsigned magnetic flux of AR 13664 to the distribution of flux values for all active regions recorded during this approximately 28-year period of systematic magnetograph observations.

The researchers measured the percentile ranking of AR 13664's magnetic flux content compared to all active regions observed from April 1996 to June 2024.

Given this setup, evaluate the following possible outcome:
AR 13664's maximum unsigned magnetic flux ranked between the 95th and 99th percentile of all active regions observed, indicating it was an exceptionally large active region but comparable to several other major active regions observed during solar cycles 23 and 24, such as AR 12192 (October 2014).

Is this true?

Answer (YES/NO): NO